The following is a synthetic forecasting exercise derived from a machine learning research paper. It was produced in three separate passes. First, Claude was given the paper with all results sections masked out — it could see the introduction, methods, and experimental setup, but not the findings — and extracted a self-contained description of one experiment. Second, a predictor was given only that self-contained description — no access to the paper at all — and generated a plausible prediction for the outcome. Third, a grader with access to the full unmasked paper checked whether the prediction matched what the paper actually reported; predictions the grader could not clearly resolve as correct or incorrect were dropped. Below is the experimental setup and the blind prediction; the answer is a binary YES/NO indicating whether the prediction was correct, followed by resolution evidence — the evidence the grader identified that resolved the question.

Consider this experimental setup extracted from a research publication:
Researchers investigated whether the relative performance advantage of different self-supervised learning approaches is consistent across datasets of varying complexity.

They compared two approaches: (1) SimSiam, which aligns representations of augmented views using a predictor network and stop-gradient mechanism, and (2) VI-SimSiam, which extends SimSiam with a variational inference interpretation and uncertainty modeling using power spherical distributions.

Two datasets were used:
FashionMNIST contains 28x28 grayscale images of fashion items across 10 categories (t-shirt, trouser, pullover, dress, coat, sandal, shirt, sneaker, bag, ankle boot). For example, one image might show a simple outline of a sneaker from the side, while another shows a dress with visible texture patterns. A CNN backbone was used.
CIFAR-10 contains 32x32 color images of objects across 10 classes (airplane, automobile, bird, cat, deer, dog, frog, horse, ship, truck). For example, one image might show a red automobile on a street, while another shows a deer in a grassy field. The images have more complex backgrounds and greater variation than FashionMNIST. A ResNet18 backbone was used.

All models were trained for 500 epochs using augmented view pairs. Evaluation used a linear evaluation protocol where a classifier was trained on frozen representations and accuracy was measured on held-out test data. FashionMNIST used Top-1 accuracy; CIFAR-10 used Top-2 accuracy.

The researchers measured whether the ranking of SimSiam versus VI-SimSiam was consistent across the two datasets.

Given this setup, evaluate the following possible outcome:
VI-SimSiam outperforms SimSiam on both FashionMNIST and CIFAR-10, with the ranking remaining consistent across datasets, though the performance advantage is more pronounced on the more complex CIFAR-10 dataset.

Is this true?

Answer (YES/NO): NO